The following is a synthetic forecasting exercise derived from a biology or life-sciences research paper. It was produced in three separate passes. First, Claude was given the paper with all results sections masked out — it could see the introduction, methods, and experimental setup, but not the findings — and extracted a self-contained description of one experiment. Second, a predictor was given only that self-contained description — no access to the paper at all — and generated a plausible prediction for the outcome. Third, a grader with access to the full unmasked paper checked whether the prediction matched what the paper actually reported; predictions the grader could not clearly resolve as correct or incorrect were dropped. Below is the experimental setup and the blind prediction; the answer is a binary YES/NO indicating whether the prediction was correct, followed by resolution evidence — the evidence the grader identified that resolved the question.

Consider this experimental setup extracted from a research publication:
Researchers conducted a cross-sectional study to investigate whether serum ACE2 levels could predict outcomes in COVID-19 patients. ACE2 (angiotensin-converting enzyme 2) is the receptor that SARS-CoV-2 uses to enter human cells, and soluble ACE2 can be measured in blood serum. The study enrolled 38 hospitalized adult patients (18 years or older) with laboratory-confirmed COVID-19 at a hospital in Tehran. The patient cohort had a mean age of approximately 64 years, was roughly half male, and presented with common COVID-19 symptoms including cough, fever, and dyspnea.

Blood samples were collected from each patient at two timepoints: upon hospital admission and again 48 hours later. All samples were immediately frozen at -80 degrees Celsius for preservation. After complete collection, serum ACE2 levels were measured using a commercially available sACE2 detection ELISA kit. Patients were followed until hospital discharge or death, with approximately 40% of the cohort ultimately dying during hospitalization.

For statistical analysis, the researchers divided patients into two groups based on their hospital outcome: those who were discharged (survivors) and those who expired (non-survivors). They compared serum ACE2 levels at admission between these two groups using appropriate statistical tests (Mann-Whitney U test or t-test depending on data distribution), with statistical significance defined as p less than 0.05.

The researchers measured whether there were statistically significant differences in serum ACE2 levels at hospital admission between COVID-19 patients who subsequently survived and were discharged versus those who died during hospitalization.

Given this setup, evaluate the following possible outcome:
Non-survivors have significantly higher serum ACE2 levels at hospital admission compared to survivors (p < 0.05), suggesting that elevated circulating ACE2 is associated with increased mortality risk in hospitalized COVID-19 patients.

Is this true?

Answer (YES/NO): NO